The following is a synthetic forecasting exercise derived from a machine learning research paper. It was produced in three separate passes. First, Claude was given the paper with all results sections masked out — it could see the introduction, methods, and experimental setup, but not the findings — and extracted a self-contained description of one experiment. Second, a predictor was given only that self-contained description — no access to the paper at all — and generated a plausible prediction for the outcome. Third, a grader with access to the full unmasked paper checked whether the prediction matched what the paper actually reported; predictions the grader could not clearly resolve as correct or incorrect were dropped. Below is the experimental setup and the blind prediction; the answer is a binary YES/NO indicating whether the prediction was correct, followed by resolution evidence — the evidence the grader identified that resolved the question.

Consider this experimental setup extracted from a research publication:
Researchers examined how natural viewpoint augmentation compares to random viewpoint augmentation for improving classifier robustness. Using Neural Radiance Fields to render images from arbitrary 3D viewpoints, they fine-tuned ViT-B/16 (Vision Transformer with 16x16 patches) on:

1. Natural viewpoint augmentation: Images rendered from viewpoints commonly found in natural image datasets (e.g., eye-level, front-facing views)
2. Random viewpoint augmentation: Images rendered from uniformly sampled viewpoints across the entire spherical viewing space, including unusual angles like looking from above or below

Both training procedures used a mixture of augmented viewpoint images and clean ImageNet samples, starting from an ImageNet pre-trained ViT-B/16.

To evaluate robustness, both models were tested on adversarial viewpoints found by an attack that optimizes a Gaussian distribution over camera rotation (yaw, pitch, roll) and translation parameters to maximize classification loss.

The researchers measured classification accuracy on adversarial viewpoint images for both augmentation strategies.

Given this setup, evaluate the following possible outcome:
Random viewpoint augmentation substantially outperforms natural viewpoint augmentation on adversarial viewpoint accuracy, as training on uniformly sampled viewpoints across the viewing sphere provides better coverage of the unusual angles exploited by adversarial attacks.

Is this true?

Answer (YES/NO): YES